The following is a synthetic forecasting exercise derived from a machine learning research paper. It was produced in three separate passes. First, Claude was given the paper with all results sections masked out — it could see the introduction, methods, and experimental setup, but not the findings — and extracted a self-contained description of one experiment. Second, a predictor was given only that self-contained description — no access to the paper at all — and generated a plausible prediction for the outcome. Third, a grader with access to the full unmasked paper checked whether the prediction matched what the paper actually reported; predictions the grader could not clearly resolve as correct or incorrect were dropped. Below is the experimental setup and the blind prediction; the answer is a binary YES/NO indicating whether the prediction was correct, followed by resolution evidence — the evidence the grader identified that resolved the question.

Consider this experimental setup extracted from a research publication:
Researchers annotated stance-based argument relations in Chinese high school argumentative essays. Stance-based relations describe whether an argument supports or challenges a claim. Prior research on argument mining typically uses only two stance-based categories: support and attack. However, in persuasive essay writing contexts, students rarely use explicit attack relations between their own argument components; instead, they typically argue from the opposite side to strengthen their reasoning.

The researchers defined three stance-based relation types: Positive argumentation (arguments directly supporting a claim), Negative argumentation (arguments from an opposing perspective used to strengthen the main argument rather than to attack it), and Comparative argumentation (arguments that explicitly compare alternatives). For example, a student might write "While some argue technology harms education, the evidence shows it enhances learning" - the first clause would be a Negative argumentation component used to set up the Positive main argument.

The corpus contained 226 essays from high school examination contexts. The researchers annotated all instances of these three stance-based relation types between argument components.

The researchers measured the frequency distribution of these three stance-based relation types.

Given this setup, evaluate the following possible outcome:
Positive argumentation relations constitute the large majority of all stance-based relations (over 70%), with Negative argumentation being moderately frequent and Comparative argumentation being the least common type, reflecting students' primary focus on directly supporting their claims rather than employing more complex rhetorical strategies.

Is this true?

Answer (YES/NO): YES